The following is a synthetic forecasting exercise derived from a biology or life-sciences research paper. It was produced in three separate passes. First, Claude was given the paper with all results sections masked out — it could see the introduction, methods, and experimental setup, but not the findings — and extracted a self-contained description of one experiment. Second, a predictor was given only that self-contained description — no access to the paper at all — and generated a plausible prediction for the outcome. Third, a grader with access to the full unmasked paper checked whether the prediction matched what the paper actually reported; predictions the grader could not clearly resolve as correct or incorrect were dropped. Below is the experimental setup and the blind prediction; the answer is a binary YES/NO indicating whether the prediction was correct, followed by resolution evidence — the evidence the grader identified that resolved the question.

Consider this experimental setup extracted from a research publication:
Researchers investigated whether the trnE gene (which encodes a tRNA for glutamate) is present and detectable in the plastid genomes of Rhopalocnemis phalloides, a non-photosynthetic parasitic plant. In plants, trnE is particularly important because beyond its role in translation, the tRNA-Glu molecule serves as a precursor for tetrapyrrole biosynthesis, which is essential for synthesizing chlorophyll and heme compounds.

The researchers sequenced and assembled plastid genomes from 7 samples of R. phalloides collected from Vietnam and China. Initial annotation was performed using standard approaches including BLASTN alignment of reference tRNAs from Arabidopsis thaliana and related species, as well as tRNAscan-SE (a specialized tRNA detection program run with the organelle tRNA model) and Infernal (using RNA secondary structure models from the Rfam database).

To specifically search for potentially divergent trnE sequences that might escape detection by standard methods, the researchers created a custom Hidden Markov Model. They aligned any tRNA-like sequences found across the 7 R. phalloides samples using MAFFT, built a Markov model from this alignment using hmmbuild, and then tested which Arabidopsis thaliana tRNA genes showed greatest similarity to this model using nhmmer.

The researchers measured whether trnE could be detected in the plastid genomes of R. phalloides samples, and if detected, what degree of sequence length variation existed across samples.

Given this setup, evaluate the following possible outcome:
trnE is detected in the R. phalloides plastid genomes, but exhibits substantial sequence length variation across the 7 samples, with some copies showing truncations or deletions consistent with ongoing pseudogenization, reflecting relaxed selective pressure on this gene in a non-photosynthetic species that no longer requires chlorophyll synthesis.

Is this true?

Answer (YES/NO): NO